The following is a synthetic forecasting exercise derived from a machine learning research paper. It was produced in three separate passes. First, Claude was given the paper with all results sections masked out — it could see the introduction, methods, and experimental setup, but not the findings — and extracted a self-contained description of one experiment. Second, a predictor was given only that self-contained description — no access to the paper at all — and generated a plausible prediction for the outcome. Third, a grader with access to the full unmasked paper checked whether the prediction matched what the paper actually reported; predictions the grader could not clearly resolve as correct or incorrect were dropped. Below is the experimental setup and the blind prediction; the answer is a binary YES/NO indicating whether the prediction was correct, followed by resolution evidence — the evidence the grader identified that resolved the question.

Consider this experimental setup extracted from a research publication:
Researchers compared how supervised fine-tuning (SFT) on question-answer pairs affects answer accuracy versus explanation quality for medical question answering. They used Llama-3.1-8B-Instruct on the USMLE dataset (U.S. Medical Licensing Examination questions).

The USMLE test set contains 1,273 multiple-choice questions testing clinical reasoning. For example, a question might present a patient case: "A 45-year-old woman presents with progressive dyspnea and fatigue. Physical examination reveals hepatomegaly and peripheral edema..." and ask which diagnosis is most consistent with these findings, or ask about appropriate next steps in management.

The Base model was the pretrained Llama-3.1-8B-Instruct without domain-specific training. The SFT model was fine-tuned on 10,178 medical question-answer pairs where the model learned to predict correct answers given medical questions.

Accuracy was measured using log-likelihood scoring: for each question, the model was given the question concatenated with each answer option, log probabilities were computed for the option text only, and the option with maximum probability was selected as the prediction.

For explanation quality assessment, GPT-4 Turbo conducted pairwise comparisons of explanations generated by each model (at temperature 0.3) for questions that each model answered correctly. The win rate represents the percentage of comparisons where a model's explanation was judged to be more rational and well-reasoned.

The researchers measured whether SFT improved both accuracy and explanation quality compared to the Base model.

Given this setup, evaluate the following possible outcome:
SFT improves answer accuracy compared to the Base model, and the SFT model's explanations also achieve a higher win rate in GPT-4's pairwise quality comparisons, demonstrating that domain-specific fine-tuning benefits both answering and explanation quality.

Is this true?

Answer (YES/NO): NO